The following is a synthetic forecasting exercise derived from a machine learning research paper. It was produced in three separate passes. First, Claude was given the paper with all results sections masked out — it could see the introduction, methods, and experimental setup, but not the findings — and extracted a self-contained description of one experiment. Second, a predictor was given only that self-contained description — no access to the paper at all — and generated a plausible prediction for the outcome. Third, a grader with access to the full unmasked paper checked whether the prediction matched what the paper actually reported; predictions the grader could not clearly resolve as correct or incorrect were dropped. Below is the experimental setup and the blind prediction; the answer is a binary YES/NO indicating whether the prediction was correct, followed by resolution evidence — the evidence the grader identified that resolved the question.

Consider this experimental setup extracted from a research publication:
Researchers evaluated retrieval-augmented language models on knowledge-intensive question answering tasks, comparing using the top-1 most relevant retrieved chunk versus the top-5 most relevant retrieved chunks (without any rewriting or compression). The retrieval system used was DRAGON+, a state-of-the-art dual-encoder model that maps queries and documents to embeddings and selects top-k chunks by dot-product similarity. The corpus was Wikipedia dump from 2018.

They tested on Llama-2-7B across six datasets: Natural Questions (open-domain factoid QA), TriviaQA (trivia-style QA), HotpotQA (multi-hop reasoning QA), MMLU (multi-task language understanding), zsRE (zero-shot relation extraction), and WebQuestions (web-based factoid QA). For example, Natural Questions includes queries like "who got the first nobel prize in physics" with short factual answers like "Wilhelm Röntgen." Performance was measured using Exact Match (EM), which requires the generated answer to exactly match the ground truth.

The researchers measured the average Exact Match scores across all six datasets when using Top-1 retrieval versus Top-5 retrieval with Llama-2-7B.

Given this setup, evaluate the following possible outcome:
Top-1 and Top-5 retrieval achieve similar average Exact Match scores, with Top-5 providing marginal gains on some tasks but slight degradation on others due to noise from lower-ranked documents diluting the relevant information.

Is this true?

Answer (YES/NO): NO